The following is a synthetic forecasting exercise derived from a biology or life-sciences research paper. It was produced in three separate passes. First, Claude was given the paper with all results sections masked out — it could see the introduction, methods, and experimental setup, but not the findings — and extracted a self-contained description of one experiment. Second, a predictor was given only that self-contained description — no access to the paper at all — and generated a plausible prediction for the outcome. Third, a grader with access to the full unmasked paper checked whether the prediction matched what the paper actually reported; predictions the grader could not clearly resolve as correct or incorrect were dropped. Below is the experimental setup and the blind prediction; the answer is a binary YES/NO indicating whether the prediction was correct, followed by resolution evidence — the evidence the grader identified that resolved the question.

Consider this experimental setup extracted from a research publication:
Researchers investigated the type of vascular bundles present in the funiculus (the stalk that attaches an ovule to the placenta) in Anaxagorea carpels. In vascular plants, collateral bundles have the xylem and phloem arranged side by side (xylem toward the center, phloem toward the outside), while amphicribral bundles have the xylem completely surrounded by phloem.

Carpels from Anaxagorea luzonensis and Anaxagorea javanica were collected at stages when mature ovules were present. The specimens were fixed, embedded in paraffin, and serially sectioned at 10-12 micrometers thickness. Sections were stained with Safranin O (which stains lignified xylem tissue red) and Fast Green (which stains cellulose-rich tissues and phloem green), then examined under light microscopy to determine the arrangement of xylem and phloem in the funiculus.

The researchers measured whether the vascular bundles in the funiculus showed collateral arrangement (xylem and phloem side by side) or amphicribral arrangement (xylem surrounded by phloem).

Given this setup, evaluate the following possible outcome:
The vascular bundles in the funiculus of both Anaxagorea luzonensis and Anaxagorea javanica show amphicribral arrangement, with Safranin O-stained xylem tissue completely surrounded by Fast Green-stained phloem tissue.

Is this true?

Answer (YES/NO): YES